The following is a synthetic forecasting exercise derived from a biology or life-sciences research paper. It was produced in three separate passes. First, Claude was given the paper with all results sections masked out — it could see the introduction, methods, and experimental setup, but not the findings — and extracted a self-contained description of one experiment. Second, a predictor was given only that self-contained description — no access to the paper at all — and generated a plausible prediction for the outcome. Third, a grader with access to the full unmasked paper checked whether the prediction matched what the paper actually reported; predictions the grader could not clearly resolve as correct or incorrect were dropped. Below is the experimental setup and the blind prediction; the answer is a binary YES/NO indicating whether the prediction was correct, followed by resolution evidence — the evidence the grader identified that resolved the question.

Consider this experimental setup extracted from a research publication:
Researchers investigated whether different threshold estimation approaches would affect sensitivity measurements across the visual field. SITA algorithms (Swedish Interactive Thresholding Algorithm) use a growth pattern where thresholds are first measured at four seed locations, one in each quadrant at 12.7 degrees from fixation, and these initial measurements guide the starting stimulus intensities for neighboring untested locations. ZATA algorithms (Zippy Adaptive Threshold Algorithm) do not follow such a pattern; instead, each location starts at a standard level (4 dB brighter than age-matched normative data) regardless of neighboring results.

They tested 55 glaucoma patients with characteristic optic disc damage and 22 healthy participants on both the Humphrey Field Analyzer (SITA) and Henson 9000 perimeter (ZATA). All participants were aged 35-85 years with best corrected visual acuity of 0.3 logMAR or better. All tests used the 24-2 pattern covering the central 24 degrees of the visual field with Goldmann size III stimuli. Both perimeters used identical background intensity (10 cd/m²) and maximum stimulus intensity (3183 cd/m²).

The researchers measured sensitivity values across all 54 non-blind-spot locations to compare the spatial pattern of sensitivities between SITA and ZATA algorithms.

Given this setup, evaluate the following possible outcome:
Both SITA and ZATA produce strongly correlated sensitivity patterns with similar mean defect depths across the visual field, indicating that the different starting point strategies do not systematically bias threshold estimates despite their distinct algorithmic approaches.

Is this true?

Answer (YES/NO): NO